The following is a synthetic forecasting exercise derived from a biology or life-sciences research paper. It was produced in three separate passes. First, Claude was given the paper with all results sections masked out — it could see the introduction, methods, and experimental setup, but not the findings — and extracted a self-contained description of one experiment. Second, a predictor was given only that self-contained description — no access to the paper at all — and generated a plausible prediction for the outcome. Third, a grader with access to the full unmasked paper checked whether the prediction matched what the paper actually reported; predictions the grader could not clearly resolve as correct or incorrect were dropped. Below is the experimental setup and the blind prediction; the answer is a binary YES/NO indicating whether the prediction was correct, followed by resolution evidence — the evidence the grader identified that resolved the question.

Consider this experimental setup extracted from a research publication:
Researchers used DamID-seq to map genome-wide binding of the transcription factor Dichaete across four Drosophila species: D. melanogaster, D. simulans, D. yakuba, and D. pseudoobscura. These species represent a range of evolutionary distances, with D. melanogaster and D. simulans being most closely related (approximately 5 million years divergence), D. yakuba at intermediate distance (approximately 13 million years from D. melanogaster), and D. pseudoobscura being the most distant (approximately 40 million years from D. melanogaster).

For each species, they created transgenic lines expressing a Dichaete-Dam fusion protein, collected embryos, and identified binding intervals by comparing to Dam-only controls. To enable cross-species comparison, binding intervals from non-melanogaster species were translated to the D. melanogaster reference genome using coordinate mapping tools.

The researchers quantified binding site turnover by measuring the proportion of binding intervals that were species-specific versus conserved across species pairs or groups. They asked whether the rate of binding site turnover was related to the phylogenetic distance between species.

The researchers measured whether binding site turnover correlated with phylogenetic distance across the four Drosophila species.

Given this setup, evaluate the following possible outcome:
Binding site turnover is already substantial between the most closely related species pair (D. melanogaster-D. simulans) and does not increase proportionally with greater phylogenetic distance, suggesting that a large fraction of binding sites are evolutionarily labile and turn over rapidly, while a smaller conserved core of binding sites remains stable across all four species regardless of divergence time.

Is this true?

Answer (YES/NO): NO